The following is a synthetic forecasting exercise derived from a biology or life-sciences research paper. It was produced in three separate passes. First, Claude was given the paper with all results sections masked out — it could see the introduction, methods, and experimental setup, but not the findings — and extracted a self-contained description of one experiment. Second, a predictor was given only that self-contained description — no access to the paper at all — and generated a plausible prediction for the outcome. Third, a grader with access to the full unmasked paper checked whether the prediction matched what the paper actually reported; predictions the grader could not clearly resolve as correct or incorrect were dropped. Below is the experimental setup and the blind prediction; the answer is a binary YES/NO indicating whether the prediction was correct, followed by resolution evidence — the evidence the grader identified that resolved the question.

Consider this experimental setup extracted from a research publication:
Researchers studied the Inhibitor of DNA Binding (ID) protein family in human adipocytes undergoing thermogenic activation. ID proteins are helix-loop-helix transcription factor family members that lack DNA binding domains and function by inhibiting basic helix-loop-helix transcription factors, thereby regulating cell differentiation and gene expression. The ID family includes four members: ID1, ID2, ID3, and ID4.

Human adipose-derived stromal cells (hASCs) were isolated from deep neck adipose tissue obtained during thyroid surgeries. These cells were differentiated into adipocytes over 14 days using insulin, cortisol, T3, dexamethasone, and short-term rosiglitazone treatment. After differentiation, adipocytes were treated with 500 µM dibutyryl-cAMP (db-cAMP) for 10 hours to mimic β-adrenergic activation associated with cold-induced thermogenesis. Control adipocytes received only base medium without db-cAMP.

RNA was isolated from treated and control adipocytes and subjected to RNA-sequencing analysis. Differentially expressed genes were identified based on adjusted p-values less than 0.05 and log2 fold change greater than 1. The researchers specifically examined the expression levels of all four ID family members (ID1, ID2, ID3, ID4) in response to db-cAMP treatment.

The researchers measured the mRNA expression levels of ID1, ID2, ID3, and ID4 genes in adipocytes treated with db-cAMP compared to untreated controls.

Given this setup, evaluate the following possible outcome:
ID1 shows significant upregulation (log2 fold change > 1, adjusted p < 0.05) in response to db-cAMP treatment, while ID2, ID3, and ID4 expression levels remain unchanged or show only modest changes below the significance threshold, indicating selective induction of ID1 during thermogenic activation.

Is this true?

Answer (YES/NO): NO